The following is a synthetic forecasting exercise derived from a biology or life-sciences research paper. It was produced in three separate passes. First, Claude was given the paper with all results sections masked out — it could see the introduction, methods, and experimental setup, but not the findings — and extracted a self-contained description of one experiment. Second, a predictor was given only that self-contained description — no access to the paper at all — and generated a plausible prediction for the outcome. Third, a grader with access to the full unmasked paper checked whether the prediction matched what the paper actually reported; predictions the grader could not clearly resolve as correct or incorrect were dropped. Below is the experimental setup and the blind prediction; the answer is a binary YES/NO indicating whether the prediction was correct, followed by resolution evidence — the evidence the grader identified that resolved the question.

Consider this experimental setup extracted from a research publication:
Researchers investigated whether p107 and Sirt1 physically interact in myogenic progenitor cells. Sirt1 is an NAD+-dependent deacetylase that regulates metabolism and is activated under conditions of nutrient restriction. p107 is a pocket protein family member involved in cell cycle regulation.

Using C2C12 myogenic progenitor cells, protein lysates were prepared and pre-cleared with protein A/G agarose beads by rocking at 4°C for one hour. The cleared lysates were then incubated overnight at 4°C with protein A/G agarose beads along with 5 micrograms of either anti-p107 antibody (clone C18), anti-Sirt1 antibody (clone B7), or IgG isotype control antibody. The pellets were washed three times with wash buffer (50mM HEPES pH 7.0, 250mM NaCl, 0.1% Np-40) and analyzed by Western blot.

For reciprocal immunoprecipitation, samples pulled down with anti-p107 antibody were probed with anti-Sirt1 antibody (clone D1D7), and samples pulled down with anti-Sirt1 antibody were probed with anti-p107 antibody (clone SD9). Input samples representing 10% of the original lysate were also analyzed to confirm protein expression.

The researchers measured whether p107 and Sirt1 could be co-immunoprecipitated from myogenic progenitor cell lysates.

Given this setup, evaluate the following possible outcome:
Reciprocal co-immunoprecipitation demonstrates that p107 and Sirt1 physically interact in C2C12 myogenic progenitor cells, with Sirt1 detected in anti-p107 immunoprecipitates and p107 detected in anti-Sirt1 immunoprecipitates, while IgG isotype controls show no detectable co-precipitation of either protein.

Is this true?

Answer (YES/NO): YES